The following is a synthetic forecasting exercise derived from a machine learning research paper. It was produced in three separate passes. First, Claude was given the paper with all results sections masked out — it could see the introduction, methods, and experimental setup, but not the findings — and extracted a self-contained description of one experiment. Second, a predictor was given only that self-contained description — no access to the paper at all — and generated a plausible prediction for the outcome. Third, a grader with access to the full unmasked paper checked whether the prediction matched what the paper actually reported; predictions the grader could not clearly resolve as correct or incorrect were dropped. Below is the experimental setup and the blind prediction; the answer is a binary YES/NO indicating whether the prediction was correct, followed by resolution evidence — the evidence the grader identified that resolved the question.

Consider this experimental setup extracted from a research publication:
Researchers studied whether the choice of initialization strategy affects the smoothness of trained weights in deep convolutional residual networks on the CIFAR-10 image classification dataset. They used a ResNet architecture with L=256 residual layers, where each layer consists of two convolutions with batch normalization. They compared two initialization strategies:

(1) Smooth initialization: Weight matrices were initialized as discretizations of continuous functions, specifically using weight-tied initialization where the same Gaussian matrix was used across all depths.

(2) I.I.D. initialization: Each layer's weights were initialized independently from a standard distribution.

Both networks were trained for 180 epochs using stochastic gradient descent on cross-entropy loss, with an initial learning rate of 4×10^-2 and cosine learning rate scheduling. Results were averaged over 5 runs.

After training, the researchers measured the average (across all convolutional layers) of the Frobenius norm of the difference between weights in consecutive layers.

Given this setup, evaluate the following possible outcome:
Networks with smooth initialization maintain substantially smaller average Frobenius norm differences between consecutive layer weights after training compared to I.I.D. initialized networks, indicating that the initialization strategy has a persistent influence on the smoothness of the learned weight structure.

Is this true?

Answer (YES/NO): YES